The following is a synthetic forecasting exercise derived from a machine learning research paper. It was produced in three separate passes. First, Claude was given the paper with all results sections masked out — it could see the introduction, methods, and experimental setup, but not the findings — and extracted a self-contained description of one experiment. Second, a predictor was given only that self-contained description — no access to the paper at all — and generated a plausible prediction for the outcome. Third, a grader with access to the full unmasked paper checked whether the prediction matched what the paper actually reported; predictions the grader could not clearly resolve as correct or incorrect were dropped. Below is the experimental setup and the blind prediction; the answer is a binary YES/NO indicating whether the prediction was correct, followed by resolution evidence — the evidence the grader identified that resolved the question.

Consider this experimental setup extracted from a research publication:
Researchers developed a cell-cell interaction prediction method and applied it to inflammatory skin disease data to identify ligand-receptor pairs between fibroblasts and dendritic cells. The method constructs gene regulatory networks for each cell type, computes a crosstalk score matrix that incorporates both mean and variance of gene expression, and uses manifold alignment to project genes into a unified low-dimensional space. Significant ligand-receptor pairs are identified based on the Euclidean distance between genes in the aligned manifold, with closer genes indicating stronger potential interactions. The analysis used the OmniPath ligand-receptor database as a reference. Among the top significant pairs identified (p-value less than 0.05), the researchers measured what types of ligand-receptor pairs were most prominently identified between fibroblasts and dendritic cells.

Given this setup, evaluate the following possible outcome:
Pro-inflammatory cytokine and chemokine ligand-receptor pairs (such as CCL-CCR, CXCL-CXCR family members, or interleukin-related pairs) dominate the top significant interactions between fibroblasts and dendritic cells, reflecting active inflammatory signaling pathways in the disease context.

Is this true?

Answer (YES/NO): YES